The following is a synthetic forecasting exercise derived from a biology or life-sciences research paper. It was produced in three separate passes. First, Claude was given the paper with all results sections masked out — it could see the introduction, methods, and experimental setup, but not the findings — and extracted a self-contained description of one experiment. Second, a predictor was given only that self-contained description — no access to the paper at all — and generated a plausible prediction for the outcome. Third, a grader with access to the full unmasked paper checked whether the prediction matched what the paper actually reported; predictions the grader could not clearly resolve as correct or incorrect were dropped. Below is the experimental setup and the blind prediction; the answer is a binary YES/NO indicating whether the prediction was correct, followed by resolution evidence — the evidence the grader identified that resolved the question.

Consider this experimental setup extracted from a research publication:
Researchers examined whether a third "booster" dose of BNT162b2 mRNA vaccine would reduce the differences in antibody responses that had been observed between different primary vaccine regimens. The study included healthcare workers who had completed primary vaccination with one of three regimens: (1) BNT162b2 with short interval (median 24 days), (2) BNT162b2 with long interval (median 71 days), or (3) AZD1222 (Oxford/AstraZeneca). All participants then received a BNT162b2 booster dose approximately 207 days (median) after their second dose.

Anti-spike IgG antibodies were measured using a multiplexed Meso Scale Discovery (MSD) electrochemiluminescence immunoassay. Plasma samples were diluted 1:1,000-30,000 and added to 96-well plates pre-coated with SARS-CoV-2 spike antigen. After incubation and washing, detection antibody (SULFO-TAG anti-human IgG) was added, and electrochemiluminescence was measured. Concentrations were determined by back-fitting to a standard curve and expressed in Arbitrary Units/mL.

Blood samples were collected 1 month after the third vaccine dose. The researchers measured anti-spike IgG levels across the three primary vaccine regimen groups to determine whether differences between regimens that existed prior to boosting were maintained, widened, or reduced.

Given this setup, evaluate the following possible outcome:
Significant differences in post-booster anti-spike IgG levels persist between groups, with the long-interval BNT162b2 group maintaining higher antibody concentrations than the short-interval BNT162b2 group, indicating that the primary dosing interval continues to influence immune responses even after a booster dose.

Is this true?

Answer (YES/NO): NO